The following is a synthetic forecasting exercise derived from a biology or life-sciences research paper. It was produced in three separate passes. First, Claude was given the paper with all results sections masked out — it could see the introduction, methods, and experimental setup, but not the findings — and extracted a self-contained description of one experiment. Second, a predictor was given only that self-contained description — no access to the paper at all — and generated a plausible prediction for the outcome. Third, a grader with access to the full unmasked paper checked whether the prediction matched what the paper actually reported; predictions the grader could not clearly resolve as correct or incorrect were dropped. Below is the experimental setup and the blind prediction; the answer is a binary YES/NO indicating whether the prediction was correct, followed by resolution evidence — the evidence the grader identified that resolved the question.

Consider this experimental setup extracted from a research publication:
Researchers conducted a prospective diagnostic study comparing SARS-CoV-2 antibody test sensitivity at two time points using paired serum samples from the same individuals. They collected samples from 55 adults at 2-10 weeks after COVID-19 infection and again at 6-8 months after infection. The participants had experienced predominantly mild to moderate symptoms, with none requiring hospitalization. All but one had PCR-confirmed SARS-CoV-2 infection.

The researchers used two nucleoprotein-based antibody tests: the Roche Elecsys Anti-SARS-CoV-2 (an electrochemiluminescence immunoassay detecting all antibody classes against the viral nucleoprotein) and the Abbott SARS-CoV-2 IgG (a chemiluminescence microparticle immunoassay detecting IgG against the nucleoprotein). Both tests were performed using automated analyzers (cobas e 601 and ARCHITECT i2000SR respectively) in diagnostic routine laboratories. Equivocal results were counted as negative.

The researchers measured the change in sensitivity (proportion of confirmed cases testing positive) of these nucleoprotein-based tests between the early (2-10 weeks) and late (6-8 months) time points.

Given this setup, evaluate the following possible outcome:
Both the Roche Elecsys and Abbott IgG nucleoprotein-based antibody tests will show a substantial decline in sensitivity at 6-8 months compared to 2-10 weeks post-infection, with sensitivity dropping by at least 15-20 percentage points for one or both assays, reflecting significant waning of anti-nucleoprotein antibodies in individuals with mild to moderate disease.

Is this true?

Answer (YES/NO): NO